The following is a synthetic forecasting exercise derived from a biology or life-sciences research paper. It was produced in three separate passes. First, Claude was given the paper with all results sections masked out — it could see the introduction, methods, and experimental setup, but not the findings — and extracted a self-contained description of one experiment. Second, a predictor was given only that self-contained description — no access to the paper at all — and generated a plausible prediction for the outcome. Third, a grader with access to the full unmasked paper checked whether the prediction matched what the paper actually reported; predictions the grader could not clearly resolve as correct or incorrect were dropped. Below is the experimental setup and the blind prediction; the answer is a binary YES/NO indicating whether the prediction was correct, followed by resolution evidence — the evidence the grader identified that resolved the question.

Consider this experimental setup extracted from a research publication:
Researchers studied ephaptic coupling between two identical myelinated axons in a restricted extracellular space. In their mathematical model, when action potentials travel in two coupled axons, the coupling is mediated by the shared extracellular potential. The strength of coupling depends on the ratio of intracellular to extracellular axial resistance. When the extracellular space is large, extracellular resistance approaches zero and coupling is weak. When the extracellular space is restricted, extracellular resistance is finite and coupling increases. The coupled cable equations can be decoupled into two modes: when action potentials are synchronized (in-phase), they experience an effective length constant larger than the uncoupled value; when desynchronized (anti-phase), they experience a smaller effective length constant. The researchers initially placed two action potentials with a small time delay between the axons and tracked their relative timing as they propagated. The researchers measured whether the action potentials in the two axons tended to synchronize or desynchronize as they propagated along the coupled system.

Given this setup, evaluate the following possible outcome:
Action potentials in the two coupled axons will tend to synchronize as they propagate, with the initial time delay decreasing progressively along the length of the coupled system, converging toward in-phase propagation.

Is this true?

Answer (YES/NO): YES